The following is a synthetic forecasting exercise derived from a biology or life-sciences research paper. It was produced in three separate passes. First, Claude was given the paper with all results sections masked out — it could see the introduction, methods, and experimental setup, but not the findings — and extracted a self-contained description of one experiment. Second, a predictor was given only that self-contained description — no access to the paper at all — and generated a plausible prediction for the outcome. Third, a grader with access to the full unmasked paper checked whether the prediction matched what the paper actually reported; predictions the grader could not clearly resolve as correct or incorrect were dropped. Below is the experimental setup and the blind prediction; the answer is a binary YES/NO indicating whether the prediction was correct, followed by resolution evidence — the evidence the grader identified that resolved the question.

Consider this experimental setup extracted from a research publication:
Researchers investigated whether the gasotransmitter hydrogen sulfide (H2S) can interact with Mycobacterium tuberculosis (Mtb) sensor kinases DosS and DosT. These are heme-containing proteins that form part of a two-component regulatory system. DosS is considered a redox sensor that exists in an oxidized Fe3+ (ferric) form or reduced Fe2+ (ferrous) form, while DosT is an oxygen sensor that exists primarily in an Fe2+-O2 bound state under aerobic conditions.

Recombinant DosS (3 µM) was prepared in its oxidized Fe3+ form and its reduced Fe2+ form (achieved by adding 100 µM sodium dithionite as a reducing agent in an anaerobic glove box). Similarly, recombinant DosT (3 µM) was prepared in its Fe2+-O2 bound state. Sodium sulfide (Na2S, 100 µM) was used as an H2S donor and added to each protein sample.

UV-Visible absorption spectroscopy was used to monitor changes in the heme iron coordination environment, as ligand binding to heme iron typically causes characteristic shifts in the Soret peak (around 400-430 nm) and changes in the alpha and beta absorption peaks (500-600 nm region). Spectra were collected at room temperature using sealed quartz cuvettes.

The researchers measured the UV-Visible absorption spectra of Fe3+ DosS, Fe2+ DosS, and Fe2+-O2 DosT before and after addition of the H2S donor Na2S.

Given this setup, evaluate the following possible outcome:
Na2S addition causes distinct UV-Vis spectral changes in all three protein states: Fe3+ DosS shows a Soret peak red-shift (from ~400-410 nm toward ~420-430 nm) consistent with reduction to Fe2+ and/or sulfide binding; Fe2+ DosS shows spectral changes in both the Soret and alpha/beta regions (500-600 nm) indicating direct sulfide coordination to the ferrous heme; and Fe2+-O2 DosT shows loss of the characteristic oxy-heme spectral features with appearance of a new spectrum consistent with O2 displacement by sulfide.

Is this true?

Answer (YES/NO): NO